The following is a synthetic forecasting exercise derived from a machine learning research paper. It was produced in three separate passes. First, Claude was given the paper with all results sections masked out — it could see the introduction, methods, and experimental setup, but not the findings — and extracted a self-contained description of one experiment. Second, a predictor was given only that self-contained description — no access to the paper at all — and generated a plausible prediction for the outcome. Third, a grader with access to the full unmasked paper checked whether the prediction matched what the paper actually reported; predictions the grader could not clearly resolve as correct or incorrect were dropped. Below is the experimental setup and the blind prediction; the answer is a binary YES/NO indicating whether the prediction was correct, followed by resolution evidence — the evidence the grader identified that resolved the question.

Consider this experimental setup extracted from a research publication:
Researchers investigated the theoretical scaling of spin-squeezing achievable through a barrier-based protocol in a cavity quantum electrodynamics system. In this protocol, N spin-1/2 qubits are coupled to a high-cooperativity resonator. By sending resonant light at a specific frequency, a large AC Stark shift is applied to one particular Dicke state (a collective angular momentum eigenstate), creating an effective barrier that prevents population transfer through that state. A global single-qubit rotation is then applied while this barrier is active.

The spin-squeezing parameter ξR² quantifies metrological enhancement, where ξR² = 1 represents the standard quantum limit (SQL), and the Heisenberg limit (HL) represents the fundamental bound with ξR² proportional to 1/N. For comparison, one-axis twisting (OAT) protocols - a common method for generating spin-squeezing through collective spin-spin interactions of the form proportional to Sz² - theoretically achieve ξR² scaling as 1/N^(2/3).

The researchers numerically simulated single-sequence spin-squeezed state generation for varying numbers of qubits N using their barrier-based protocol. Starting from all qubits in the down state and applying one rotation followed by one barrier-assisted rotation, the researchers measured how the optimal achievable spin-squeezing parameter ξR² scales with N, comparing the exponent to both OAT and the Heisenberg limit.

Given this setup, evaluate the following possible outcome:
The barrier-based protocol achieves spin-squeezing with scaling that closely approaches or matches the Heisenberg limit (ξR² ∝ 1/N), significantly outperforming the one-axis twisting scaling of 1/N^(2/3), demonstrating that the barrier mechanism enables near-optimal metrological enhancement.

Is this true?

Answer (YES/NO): NO